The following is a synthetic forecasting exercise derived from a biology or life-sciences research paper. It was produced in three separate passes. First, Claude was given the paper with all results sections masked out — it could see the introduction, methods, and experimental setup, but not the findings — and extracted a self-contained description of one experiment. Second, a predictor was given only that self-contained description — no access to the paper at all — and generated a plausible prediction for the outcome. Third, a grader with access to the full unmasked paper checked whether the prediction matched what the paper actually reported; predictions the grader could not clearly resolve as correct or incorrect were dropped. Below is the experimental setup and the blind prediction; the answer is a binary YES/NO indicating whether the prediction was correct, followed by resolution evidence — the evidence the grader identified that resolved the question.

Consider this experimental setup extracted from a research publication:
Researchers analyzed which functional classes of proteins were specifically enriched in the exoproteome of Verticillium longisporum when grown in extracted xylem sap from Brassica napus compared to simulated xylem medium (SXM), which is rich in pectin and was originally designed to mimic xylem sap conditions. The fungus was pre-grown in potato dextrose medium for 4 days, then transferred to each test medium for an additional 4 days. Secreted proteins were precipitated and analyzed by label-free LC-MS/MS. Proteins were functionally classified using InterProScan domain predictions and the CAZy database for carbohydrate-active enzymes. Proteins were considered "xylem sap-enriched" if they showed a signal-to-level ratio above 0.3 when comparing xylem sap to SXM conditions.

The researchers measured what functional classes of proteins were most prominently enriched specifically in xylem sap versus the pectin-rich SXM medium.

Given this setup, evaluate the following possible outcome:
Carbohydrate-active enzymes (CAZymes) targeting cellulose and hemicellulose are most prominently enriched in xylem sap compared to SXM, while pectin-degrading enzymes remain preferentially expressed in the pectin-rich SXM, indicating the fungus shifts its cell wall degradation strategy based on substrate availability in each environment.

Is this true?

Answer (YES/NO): NO